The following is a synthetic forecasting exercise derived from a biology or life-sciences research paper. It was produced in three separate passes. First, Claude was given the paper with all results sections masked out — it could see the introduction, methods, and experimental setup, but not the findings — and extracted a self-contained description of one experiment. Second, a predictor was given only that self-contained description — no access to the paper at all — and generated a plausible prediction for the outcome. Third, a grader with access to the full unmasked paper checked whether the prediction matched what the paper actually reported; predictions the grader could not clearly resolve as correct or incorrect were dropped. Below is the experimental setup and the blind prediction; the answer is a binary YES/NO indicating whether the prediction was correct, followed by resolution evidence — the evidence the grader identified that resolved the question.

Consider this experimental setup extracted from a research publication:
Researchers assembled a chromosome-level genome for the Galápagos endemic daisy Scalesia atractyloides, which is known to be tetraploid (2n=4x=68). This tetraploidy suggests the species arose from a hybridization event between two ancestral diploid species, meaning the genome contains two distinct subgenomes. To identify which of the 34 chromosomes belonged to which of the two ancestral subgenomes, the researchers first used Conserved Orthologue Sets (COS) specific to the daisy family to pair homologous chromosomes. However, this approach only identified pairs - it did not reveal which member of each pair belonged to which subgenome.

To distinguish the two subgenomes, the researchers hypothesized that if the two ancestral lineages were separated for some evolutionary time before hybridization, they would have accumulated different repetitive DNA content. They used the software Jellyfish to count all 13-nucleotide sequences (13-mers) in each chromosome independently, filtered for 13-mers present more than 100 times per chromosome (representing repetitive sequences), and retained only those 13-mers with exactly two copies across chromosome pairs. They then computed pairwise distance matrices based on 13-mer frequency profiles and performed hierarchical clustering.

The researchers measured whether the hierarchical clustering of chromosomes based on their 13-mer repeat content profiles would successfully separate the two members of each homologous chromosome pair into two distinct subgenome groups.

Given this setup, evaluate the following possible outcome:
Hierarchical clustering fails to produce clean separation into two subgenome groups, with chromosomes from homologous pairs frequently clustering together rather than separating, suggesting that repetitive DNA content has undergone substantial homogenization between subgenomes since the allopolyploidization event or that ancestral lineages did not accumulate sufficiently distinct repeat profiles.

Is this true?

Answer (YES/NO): NO